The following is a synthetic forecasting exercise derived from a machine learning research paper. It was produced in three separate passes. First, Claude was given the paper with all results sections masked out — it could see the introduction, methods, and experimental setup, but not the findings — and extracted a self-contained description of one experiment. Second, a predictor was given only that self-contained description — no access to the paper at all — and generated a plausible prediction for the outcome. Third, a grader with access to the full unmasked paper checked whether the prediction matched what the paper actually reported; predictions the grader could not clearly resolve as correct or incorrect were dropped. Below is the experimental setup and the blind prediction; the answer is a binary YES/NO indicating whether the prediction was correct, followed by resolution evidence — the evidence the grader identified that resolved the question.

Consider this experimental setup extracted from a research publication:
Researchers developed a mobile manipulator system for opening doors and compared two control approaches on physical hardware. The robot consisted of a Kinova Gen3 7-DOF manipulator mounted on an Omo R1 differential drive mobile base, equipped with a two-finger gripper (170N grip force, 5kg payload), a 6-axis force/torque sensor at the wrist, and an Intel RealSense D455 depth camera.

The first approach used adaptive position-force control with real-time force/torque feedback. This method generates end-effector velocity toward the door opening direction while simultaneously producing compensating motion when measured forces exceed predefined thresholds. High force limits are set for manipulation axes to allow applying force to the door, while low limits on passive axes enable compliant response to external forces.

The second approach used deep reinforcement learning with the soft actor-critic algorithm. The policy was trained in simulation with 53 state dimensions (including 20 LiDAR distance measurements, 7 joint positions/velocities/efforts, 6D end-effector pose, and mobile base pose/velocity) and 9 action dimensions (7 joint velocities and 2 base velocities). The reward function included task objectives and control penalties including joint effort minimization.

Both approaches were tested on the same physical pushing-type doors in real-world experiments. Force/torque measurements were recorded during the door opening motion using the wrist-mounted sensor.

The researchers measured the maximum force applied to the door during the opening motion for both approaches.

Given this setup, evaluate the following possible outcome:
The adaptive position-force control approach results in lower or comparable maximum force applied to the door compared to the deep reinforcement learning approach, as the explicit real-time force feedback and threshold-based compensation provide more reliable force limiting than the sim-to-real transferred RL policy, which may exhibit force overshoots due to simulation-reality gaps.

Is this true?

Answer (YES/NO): NO